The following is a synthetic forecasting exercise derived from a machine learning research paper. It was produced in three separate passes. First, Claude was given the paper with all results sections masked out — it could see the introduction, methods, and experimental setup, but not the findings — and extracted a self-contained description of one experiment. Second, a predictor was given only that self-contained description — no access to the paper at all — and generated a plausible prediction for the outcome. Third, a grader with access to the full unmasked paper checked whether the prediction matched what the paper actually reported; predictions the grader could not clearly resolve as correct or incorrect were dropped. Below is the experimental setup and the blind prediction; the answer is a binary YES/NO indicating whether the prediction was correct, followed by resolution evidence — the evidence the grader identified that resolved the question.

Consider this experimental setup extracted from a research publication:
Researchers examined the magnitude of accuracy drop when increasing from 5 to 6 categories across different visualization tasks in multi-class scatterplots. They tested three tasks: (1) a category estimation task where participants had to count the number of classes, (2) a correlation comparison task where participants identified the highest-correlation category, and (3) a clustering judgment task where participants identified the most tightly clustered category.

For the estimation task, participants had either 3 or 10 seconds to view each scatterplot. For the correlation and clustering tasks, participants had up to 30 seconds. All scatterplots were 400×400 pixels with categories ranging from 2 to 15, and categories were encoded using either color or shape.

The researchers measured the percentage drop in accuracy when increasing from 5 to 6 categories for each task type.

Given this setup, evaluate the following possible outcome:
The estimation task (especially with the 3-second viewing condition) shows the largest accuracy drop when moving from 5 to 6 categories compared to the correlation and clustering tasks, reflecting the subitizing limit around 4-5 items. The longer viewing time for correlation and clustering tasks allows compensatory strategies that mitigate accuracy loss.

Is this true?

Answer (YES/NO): YES